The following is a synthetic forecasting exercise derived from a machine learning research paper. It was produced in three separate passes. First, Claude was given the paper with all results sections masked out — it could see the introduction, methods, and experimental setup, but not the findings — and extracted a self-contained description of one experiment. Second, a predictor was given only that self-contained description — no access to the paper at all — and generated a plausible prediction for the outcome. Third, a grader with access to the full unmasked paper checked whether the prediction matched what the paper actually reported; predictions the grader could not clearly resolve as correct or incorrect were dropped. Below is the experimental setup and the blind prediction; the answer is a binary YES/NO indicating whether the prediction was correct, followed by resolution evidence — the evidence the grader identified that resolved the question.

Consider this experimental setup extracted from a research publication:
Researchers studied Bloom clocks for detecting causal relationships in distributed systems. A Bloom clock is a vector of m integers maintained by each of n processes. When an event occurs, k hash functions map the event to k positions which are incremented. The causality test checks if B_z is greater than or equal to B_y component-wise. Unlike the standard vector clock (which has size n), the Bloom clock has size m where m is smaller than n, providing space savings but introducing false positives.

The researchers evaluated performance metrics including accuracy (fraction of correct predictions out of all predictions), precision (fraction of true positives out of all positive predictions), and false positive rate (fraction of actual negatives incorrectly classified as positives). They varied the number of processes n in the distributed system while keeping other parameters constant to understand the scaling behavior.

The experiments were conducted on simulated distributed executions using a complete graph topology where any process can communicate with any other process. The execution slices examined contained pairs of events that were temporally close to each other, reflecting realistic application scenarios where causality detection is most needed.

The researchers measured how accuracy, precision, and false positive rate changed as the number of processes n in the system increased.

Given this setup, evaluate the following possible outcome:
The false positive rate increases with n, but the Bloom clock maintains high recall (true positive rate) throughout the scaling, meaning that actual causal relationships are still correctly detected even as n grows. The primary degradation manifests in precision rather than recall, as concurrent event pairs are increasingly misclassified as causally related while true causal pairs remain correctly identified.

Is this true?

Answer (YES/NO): NO